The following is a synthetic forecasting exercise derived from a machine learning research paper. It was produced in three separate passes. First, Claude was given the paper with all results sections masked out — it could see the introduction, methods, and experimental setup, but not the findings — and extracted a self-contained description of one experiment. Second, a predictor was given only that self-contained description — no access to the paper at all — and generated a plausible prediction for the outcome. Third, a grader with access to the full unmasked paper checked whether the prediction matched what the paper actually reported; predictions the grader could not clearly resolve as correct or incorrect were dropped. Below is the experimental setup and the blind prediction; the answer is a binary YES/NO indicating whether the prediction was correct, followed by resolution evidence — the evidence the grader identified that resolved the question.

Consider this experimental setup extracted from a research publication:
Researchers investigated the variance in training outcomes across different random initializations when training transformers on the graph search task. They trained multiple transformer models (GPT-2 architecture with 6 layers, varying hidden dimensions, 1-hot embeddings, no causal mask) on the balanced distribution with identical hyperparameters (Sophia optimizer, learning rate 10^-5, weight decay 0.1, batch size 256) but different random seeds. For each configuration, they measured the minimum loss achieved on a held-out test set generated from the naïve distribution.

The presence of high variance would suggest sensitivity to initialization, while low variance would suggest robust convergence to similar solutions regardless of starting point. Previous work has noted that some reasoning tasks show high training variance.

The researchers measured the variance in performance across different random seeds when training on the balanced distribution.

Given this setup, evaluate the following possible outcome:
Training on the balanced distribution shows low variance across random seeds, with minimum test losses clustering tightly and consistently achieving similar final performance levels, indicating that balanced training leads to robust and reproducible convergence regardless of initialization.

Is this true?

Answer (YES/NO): NO